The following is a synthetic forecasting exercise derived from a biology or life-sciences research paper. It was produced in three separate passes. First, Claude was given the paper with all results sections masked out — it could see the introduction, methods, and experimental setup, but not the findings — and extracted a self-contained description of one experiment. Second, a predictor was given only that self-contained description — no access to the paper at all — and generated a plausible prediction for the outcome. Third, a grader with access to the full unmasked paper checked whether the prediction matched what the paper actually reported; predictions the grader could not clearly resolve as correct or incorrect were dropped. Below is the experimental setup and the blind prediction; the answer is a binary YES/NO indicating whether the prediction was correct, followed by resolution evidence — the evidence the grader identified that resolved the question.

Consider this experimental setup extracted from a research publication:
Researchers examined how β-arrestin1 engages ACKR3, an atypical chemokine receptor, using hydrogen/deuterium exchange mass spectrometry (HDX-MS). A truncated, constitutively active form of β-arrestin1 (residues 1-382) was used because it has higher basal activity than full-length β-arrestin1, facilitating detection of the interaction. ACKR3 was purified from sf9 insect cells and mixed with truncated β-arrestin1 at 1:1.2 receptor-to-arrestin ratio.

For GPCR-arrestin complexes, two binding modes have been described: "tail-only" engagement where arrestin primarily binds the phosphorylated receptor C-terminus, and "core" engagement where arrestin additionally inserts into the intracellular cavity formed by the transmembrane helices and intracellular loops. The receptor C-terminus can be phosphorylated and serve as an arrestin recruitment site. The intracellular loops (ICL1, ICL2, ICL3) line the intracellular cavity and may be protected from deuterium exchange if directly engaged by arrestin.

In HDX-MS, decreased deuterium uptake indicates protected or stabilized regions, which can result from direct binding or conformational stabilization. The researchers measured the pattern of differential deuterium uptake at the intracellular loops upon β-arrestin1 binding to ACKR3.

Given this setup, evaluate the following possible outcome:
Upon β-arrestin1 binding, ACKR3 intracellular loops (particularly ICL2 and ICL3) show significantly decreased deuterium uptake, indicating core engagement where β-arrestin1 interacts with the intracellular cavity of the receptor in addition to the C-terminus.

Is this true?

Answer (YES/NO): YES